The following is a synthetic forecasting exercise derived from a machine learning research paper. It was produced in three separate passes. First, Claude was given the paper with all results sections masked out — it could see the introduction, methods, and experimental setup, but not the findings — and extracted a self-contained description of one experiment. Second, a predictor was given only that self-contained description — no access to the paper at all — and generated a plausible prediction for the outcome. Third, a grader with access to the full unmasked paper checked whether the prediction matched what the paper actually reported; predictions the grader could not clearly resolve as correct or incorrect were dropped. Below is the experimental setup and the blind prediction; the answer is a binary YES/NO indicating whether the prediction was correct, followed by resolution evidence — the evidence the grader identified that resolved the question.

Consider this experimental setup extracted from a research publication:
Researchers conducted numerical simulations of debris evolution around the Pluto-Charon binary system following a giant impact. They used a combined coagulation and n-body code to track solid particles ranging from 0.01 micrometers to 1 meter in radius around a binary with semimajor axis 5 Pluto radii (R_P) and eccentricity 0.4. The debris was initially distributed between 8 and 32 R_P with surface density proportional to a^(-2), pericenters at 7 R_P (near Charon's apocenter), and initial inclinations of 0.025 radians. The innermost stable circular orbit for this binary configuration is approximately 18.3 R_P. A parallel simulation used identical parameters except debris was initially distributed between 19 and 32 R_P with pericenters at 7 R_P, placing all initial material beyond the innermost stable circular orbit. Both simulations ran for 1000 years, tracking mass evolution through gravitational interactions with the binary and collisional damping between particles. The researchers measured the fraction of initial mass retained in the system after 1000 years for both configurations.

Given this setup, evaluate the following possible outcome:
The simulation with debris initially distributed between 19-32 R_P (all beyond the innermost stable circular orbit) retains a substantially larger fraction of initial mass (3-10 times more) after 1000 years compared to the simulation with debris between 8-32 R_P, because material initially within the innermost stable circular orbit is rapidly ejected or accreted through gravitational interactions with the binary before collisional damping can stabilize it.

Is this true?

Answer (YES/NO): NO